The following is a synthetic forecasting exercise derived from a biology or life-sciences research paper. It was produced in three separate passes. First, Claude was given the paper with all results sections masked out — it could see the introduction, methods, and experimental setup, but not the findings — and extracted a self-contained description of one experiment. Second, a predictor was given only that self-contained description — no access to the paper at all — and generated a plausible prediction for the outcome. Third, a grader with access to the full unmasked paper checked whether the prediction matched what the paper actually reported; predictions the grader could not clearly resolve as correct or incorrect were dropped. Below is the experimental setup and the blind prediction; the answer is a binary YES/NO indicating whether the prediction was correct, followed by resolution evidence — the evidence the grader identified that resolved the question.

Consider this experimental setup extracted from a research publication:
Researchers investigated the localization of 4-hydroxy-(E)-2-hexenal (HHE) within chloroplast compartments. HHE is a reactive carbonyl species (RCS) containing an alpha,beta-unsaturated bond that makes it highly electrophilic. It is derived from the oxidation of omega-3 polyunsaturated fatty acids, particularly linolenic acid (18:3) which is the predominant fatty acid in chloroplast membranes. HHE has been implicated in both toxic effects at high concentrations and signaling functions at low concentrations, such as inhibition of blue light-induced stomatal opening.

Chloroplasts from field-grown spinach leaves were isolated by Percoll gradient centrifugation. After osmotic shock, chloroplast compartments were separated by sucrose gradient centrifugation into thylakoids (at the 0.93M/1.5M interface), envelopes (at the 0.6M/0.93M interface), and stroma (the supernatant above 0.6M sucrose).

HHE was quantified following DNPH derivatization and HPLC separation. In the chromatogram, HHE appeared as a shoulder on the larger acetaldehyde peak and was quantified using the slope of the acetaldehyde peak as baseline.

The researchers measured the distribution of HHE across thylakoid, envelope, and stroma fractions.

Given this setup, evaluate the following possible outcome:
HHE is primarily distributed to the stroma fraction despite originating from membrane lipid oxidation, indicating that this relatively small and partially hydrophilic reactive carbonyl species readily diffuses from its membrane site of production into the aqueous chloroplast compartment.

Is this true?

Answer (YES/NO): NO